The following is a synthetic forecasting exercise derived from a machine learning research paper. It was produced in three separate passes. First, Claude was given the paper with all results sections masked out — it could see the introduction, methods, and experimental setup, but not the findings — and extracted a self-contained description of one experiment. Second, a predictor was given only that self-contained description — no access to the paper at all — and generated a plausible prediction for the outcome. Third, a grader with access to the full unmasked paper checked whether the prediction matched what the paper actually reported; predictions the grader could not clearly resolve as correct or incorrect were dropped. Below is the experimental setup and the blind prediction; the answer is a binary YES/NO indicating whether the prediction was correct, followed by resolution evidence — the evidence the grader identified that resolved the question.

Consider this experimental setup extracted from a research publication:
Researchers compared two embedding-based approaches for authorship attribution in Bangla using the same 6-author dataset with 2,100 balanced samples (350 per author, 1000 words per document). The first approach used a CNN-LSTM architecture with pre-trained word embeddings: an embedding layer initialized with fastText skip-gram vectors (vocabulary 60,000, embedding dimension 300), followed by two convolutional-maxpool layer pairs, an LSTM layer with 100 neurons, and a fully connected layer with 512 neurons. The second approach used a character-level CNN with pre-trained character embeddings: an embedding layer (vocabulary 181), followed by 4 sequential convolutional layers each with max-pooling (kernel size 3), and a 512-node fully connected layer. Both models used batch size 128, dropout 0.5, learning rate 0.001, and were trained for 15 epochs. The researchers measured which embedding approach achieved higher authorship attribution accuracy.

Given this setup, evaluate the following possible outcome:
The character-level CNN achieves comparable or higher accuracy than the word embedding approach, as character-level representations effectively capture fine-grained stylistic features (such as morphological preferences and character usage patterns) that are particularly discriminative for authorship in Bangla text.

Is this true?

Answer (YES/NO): YES